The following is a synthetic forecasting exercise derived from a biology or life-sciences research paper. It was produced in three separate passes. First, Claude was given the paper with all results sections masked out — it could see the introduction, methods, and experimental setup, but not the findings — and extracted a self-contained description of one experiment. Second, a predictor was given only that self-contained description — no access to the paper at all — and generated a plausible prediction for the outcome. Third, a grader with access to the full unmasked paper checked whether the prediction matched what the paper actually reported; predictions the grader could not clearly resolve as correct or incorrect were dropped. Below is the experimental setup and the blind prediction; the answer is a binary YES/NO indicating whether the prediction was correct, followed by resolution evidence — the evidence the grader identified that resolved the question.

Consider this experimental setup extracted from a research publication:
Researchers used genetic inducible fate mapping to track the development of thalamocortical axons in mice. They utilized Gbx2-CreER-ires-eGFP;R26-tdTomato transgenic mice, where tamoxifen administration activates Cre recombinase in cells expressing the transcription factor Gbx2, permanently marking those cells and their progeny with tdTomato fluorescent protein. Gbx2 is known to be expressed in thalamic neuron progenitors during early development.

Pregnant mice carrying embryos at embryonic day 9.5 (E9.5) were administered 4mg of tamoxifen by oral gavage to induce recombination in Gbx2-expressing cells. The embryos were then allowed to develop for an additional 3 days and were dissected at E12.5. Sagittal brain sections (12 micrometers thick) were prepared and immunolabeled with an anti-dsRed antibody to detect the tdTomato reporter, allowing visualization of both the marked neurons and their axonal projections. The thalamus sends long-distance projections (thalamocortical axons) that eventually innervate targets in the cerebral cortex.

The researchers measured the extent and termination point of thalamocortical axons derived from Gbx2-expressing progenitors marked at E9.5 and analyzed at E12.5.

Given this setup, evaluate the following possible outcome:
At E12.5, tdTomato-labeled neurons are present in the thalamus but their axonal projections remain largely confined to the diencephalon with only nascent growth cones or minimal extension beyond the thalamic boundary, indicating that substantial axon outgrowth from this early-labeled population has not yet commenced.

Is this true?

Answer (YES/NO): NO